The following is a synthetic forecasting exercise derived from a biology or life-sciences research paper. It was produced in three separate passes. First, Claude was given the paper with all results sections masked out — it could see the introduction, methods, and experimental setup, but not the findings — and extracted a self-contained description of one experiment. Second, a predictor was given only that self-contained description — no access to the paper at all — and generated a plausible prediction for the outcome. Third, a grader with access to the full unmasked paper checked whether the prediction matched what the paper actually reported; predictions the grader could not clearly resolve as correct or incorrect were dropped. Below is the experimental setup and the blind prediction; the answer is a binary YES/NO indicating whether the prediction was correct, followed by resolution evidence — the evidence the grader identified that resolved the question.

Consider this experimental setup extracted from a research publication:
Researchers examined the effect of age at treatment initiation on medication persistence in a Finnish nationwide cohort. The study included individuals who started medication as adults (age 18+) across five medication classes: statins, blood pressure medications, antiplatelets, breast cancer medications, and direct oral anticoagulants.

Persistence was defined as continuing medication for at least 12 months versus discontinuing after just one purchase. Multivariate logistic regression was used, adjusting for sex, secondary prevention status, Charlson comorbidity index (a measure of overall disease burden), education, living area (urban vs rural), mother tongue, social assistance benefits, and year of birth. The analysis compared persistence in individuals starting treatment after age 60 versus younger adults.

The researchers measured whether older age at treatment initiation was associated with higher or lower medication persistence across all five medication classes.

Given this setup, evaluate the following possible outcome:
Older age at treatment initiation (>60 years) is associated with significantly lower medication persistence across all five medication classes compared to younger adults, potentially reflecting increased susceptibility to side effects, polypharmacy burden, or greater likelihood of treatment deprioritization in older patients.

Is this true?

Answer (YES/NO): NO